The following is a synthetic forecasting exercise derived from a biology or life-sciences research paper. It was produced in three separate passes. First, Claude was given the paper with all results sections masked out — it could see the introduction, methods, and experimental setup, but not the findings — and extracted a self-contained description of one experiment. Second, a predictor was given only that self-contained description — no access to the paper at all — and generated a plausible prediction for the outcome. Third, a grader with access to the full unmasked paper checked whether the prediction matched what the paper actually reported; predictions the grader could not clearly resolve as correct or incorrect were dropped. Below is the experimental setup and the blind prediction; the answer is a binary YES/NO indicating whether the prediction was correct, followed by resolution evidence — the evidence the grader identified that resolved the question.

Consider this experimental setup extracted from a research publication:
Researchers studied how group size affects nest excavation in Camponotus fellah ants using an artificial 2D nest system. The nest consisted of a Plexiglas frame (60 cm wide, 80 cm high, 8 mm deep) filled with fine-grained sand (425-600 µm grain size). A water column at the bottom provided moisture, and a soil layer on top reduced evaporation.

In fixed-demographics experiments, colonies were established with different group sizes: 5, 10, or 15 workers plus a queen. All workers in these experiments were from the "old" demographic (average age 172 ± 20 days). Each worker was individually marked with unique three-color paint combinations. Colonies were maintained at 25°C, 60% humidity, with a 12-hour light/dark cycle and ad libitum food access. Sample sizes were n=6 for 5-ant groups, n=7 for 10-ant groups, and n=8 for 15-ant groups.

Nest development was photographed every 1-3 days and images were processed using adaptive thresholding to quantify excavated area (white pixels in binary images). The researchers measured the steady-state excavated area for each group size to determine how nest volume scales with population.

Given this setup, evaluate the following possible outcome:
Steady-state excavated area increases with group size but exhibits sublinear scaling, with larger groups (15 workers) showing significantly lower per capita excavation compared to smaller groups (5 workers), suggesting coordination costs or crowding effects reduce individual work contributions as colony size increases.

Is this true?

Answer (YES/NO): NO